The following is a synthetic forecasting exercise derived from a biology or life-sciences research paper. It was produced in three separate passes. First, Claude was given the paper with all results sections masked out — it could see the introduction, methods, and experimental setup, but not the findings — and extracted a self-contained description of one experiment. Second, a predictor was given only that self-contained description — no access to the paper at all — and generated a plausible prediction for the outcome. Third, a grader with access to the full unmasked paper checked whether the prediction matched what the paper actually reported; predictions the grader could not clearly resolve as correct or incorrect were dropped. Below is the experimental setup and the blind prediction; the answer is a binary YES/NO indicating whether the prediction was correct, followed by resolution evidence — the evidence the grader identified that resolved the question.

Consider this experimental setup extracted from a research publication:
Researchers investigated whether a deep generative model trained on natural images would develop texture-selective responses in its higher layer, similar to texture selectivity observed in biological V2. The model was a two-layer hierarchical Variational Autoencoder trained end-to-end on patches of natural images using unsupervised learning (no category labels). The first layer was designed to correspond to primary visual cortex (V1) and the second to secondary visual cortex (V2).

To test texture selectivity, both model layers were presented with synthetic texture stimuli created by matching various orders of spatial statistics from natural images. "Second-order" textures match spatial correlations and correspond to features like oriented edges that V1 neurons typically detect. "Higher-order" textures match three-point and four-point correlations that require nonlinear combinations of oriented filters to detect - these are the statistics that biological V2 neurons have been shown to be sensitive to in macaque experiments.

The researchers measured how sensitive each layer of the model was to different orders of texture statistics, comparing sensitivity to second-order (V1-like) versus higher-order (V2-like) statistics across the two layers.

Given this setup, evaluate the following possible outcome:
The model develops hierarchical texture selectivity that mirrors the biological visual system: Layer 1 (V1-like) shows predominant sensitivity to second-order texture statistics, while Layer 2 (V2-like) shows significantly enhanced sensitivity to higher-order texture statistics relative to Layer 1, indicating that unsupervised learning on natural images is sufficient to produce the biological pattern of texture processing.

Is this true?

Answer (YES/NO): YES